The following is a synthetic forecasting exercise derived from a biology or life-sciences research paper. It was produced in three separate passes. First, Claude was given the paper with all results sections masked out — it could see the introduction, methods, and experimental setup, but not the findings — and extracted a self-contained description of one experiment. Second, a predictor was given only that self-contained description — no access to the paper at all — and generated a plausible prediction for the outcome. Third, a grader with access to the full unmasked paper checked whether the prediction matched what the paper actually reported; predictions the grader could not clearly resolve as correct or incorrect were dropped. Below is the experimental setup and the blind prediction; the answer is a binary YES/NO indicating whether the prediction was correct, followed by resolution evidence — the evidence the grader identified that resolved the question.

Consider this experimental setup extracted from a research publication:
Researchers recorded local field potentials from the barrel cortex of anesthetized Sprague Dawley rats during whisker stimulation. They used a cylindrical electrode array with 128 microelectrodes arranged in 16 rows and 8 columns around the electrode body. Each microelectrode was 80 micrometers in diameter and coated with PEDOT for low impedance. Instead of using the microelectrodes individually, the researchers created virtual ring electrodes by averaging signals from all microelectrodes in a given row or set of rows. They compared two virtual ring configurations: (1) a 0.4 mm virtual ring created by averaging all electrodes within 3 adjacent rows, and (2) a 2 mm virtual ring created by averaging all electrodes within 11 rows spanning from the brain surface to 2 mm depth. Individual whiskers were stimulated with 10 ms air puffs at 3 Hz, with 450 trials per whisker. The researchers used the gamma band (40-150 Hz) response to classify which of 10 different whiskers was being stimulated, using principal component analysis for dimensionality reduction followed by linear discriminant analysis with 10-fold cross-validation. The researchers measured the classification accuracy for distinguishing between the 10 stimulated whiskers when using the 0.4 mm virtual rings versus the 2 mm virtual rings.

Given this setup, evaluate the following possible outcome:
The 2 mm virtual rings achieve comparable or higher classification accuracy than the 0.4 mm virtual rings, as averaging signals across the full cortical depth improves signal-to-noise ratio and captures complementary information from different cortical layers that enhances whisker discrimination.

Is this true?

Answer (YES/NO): NO